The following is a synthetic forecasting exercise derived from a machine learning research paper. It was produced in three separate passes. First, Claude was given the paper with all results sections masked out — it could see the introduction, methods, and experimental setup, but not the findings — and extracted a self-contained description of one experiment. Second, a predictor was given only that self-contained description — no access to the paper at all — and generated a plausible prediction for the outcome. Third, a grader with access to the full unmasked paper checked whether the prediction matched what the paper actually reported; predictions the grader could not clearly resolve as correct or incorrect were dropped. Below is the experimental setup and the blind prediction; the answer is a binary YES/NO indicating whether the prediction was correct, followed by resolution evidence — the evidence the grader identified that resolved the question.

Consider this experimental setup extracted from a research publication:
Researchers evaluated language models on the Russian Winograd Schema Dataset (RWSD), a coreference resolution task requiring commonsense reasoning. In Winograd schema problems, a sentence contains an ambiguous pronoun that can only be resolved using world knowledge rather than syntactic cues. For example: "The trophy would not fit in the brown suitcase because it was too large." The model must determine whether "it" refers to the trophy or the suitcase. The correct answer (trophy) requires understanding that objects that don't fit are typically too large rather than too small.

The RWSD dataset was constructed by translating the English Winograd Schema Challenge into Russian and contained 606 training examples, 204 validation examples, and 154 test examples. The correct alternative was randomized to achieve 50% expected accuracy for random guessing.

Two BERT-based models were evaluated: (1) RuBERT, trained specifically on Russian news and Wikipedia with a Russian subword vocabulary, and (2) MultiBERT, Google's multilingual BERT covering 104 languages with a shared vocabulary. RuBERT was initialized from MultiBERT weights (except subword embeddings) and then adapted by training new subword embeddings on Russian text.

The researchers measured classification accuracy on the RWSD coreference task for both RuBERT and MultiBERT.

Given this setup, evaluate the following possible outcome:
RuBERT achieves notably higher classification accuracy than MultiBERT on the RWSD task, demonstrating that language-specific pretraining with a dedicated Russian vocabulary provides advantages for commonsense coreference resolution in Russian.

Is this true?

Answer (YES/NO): NO